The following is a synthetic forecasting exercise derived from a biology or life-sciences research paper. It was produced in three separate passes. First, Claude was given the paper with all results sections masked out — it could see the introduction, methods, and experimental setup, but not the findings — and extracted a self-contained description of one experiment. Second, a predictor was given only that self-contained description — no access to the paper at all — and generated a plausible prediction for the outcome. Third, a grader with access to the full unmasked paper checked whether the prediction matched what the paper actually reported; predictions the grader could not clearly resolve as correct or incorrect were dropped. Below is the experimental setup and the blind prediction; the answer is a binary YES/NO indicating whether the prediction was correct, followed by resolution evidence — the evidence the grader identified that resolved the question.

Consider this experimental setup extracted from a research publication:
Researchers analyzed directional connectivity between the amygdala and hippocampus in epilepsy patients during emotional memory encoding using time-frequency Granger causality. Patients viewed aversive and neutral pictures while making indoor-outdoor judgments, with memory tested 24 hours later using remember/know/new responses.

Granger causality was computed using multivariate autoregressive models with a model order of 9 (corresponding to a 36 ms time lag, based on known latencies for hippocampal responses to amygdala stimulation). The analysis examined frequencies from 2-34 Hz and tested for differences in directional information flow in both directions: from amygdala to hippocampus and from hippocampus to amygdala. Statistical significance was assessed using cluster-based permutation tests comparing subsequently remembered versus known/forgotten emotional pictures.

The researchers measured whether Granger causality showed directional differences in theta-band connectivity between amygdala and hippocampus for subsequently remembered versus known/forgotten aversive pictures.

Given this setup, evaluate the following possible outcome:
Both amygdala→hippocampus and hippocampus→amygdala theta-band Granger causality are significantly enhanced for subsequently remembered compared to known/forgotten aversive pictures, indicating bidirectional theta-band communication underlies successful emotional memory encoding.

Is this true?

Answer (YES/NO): NO